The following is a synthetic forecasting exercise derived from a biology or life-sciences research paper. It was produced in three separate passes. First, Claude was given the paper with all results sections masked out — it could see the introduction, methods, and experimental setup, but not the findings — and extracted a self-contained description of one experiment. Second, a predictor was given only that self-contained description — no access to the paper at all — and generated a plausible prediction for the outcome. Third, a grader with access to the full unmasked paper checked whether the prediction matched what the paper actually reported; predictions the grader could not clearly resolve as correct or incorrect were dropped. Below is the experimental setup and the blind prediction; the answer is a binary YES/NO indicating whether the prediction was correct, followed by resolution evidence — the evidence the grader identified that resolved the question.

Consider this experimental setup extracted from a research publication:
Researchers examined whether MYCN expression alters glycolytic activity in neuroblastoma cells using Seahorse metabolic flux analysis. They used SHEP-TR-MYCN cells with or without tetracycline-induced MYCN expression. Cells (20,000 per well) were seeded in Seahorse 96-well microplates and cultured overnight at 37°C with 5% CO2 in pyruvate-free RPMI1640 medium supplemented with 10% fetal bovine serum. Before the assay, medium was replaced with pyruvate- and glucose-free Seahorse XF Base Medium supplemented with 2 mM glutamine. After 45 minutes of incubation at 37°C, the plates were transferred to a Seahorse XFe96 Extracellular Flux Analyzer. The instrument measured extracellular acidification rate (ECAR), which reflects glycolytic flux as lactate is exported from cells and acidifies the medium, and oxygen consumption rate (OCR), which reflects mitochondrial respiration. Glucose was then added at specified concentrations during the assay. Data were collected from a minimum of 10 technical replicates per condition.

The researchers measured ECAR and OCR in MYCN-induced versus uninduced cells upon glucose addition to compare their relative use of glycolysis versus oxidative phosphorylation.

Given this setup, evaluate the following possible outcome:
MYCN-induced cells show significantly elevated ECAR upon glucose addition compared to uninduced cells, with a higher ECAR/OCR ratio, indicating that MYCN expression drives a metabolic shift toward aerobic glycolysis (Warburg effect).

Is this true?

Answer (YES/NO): YES